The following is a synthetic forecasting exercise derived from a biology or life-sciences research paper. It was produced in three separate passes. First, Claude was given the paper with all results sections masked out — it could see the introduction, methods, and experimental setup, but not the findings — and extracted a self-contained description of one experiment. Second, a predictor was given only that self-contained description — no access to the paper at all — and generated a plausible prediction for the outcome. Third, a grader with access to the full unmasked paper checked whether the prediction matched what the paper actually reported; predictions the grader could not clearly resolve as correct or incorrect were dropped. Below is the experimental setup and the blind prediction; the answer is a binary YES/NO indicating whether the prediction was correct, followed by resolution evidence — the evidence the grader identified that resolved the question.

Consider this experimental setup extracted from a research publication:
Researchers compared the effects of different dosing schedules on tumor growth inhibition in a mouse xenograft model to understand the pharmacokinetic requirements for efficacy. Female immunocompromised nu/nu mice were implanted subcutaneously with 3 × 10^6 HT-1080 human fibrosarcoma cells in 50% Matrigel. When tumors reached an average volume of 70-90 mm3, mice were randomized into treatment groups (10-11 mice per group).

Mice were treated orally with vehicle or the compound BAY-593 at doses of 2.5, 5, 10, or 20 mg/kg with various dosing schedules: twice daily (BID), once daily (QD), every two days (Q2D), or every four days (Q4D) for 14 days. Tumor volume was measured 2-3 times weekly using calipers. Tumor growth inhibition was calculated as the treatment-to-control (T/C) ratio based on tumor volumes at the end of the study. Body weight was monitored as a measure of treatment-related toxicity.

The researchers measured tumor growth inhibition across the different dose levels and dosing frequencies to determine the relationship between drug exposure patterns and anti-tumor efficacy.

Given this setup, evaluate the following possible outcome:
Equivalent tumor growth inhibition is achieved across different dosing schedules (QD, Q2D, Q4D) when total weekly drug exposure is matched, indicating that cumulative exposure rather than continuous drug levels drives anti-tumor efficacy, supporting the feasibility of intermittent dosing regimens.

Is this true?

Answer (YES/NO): YES